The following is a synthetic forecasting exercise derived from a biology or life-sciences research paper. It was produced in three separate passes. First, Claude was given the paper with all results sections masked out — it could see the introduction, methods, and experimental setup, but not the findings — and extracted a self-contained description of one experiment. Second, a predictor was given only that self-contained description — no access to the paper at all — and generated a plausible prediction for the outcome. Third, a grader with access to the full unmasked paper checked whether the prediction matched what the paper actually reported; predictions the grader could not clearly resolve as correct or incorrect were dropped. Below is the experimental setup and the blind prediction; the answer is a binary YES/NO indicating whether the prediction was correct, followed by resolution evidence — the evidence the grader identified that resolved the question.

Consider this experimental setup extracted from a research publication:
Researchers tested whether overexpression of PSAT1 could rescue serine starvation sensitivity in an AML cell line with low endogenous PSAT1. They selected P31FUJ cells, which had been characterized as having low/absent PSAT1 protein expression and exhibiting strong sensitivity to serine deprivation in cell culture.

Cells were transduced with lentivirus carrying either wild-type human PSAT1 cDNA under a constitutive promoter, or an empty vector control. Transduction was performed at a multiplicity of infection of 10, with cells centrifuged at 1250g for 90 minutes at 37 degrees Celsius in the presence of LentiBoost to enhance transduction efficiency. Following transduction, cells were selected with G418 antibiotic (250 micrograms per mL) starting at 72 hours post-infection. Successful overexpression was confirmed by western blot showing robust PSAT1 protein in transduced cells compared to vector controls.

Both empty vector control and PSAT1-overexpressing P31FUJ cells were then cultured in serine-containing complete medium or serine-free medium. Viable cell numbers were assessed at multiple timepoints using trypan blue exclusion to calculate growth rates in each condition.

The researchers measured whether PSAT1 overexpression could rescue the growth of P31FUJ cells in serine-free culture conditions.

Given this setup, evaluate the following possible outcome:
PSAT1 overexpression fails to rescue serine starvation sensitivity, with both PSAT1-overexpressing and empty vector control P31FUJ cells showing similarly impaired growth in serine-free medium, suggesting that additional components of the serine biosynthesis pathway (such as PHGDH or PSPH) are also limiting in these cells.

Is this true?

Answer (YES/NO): NO